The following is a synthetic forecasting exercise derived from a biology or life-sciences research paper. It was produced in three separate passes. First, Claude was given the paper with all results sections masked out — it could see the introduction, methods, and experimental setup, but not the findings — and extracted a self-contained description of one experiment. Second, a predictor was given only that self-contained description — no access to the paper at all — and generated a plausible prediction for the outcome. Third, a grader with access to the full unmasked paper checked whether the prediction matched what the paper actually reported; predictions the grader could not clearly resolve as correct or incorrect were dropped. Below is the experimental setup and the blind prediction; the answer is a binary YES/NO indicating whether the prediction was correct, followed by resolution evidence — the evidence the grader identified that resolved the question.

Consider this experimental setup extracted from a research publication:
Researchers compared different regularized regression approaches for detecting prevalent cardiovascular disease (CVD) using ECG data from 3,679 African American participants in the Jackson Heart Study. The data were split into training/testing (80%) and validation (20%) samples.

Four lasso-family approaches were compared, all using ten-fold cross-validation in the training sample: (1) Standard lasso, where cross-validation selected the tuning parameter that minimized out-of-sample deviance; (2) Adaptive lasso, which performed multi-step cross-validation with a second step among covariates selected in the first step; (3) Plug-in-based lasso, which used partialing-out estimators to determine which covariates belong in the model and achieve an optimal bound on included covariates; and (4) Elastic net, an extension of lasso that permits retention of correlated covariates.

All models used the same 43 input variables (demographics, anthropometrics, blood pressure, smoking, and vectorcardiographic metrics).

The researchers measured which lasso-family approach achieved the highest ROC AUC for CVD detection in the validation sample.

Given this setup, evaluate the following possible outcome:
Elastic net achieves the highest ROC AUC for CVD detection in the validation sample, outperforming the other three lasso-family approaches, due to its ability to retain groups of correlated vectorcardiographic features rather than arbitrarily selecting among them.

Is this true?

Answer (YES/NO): NO